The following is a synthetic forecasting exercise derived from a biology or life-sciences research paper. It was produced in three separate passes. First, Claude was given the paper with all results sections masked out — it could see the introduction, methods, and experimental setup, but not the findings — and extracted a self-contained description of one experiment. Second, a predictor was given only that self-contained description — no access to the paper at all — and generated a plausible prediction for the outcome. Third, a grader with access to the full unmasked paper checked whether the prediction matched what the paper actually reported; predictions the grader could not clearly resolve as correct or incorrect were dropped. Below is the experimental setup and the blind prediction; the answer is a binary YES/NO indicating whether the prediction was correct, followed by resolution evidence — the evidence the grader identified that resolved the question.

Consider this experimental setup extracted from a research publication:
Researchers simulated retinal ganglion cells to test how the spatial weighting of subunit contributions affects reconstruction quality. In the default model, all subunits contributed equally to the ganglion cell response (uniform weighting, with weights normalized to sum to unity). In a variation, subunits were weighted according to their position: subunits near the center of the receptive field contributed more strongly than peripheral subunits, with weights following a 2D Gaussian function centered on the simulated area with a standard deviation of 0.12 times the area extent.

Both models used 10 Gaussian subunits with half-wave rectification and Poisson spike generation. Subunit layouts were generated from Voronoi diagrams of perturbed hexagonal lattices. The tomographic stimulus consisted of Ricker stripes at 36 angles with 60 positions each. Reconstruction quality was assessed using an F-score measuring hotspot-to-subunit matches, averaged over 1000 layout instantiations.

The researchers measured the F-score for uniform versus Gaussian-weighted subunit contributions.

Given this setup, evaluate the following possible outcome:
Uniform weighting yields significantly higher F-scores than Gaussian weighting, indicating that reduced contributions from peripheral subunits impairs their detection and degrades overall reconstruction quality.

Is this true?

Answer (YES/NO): YES